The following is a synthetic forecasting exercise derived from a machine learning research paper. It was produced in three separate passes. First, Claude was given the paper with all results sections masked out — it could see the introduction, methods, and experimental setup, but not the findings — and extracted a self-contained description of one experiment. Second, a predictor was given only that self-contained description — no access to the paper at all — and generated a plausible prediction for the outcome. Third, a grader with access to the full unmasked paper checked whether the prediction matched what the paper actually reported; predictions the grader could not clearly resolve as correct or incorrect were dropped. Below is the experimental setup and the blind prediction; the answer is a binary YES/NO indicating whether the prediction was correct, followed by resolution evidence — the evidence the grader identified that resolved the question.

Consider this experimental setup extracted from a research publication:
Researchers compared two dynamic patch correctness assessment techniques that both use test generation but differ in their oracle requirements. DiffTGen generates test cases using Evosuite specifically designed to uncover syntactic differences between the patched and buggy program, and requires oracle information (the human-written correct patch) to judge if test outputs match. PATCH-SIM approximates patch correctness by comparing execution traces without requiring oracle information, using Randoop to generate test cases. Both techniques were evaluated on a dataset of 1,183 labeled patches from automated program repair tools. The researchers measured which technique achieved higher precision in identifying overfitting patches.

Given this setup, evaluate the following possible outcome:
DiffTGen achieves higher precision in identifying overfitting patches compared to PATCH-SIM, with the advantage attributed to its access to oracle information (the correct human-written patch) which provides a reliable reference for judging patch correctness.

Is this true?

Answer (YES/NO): YES